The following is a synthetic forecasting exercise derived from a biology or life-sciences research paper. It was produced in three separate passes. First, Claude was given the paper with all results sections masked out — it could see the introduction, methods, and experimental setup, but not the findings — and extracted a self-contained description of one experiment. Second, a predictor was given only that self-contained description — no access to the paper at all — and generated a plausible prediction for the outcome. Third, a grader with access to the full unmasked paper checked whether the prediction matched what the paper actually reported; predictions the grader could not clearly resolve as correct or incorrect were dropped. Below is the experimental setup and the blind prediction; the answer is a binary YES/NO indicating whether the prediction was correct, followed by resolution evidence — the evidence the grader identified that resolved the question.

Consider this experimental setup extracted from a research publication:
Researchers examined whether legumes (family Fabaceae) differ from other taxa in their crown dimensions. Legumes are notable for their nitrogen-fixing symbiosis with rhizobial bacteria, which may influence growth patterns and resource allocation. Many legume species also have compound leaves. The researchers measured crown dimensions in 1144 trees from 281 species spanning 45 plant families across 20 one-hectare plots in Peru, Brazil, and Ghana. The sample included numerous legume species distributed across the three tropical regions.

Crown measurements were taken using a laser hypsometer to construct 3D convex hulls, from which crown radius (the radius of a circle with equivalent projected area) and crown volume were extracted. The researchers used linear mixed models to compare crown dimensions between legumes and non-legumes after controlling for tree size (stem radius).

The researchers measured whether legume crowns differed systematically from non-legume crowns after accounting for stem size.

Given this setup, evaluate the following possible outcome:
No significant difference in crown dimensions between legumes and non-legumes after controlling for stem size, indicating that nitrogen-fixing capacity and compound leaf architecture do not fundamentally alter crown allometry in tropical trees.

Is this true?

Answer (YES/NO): NO